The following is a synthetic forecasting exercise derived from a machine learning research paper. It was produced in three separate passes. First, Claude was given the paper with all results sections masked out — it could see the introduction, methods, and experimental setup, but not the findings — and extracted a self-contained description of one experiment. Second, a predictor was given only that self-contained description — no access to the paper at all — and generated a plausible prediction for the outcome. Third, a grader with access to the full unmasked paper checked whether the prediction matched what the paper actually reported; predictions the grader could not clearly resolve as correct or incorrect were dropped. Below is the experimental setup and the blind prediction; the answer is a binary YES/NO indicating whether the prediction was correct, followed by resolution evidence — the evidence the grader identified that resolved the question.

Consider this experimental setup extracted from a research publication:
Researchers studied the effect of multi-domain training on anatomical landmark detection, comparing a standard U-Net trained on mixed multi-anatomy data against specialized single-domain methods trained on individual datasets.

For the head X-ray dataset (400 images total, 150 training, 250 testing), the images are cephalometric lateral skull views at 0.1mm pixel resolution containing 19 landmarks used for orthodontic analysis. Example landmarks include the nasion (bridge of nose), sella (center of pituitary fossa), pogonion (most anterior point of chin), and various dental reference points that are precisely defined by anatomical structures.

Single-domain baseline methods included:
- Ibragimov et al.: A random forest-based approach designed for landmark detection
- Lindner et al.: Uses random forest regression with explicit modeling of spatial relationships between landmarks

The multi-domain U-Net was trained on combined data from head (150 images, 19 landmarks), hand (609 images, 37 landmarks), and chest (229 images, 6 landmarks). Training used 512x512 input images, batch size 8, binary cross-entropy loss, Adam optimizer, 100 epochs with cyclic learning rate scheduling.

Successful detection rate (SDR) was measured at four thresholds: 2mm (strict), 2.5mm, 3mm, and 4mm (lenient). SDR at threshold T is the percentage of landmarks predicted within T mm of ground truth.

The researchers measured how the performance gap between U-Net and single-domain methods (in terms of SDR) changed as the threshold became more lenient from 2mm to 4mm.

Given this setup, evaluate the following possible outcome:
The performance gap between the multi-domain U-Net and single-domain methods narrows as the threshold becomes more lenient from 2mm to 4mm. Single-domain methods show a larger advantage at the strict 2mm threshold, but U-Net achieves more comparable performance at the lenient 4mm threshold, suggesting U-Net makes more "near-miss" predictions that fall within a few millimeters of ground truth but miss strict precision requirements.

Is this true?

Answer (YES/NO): YES